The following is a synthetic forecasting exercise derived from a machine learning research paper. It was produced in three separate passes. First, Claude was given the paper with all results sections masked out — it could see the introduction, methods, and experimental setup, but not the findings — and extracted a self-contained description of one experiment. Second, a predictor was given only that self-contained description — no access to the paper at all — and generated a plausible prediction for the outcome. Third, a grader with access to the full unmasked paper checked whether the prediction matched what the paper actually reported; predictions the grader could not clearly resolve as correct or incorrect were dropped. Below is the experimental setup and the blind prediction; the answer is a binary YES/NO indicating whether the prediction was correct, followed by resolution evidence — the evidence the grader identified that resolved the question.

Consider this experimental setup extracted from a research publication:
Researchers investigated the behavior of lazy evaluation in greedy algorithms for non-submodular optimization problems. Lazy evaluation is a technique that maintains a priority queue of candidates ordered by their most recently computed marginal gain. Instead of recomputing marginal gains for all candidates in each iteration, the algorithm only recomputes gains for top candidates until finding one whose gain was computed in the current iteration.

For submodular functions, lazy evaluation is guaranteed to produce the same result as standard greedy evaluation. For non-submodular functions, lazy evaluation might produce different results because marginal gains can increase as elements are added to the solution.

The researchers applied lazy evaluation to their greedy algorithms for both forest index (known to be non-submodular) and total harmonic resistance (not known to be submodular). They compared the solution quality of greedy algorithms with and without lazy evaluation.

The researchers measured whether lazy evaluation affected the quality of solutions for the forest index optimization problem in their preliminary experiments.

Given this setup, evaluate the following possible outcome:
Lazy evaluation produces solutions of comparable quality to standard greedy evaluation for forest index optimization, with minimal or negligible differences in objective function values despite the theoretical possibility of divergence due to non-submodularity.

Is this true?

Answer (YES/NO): YES